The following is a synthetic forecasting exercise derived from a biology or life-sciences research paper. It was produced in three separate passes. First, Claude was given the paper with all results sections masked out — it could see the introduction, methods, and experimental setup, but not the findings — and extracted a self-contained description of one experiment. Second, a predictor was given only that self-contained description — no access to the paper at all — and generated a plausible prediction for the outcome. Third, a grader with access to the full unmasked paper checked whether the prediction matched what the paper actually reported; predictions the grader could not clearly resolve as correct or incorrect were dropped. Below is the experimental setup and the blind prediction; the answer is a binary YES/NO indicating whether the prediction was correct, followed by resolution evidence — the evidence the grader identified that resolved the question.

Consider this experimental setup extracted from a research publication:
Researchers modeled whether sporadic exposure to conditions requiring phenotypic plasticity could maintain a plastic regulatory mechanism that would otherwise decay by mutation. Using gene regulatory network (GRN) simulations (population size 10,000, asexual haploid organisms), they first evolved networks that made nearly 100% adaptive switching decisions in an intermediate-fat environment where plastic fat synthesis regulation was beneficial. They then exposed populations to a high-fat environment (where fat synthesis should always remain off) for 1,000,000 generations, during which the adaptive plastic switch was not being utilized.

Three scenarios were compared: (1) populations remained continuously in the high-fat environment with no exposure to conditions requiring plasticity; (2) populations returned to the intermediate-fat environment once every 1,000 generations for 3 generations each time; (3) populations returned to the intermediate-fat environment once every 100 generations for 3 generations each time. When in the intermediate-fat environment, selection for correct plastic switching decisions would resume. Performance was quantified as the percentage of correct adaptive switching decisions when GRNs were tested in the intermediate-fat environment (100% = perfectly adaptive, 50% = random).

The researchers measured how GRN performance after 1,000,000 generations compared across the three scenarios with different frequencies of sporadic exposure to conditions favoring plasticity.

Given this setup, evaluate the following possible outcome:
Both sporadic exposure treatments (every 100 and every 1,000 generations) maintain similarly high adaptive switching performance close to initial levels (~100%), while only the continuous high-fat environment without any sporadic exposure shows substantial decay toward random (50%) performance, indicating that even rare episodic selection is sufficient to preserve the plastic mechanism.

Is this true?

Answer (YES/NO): NO